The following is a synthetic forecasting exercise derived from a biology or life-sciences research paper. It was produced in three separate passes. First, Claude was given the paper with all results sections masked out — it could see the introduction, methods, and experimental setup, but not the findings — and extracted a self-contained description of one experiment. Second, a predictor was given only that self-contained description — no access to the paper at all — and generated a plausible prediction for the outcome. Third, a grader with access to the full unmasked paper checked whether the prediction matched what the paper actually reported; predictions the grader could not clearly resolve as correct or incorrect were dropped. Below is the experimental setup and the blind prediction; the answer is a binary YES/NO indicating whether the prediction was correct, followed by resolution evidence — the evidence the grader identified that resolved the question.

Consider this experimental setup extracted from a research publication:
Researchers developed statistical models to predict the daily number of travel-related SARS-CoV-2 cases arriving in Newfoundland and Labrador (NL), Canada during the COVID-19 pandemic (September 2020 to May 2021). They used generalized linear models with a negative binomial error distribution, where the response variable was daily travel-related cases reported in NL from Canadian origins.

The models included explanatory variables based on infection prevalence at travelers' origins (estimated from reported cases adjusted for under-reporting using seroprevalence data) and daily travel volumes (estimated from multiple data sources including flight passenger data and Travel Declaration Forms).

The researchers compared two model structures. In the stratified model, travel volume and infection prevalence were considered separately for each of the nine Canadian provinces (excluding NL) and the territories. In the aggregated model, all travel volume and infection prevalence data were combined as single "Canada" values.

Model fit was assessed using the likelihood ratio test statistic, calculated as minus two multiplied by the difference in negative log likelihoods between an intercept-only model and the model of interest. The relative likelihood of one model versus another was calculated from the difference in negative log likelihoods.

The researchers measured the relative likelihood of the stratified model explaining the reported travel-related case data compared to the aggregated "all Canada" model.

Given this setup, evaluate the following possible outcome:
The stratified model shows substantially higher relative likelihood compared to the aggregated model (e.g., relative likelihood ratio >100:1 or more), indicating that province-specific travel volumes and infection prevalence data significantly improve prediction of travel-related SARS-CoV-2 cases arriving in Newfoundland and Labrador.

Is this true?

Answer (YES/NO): YES